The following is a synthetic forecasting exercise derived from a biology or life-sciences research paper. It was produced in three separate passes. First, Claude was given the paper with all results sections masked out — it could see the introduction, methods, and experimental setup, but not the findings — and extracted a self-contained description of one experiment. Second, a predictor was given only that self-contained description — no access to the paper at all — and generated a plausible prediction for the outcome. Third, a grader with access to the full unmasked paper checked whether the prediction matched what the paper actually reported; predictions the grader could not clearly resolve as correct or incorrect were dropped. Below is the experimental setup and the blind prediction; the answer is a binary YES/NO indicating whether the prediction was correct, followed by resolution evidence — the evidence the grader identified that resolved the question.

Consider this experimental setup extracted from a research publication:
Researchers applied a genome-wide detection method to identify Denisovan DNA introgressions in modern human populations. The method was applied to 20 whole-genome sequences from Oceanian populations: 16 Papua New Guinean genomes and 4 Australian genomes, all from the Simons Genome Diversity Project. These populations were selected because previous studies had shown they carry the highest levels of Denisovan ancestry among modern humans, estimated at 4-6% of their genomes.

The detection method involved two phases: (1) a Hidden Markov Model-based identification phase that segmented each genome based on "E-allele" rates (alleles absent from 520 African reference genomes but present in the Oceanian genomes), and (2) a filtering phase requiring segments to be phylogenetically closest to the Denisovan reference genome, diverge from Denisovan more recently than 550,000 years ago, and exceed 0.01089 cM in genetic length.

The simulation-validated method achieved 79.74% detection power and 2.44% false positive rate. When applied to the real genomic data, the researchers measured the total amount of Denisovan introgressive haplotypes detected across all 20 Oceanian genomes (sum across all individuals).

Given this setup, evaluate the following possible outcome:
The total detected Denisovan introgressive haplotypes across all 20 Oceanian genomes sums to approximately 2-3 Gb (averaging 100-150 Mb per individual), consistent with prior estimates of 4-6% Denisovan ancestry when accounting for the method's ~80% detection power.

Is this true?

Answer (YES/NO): NO